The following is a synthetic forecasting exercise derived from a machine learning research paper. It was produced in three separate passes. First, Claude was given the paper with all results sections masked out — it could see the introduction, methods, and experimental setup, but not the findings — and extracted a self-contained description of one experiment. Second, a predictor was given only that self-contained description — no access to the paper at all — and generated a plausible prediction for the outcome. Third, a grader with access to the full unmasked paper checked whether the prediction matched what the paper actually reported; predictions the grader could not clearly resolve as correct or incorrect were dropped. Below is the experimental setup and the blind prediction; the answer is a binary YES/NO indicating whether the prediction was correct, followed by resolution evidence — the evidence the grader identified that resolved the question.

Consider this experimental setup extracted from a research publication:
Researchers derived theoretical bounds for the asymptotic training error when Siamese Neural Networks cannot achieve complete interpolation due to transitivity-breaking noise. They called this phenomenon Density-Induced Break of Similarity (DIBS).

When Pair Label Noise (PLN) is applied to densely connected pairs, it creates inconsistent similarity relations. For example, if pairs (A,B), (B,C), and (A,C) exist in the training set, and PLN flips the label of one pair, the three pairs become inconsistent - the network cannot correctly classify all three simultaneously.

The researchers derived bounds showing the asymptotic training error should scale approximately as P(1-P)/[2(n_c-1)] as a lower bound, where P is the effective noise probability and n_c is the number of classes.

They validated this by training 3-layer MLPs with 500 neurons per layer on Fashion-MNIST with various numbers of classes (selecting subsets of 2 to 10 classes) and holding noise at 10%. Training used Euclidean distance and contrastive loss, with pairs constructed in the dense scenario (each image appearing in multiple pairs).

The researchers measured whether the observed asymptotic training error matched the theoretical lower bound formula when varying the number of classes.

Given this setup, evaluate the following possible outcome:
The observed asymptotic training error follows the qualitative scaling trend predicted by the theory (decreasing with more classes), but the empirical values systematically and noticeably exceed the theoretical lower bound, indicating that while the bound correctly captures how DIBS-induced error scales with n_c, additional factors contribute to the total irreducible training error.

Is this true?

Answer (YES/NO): NO